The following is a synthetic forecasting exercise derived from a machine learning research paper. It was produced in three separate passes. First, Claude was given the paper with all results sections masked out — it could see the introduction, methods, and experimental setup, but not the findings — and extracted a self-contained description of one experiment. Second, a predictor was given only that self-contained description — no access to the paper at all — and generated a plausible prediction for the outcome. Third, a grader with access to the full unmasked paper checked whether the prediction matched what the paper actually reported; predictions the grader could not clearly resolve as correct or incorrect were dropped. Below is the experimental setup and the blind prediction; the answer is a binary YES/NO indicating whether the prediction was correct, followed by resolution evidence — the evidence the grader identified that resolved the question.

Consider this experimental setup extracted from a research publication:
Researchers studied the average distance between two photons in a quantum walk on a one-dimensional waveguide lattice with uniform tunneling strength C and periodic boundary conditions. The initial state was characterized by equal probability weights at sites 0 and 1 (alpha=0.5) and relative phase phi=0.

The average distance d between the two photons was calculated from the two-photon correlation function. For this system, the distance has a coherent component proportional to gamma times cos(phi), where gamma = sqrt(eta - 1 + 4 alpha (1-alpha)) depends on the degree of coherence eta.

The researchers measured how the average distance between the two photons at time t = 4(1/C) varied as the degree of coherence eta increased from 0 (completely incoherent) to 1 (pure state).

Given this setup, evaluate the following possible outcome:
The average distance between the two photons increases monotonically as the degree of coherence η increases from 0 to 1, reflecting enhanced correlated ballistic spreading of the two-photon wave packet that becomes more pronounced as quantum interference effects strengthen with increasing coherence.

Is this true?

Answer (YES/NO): YES